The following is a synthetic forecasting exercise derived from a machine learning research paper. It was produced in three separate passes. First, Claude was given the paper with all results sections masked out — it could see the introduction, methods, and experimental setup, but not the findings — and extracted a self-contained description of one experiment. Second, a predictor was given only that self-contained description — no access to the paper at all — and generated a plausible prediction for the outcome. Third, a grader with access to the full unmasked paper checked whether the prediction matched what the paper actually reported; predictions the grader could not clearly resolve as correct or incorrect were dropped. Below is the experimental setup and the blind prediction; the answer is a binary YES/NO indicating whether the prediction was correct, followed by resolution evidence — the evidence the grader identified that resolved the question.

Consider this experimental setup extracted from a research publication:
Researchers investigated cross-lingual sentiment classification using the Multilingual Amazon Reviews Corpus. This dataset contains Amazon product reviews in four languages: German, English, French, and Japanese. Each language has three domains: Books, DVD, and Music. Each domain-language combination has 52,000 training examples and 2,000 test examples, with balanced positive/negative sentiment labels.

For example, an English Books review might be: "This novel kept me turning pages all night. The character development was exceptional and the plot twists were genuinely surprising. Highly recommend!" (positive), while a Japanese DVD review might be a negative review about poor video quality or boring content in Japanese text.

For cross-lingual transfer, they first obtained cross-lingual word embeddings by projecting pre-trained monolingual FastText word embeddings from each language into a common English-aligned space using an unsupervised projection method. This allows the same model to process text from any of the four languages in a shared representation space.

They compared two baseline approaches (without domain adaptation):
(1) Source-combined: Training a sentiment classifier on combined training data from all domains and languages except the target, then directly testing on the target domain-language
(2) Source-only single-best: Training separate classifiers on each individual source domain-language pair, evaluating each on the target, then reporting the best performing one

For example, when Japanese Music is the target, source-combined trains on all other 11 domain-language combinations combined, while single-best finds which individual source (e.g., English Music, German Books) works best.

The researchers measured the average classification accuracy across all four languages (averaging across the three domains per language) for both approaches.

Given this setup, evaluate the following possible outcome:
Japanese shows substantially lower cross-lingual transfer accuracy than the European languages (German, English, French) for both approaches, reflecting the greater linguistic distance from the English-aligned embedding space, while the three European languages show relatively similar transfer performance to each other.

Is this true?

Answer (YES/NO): NO